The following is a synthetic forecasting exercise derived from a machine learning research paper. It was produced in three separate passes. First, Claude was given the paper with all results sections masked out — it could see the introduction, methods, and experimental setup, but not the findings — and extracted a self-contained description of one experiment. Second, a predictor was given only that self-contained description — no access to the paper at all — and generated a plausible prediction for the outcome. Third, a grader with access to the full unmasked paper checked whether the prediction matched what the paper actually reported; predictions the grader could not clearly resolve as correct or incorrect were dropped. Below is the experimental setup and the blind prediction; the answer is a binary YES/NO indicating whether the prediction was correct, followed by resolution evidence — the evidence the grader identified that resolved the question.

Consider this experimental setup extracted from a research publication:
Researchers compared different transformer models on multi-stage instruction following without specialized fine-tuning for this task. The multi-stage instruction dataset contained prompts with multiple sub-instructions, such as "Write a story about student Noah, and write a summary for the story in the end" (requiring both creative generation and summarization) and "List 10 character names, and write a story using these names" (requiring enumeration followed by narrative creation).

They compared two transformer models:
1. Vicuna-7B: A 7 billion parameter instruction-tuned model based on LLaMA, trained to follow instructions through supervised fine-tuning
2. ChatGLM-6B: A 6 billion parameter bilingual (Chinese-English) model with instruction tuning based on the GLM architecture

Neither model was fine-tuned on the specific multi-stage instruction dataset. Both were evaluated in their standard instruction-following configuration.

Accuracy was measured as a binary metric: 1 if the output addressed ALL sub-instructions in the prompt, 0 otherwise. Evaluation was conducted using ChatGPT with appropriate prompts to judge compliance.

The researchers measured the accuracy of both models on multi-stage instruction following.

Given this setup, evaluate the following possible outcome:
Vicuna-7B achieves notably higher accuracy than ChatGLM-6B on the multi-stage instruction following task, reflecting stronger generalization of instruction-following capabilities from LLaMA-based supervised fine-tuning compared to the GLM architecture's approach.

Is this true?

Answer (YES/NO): NO